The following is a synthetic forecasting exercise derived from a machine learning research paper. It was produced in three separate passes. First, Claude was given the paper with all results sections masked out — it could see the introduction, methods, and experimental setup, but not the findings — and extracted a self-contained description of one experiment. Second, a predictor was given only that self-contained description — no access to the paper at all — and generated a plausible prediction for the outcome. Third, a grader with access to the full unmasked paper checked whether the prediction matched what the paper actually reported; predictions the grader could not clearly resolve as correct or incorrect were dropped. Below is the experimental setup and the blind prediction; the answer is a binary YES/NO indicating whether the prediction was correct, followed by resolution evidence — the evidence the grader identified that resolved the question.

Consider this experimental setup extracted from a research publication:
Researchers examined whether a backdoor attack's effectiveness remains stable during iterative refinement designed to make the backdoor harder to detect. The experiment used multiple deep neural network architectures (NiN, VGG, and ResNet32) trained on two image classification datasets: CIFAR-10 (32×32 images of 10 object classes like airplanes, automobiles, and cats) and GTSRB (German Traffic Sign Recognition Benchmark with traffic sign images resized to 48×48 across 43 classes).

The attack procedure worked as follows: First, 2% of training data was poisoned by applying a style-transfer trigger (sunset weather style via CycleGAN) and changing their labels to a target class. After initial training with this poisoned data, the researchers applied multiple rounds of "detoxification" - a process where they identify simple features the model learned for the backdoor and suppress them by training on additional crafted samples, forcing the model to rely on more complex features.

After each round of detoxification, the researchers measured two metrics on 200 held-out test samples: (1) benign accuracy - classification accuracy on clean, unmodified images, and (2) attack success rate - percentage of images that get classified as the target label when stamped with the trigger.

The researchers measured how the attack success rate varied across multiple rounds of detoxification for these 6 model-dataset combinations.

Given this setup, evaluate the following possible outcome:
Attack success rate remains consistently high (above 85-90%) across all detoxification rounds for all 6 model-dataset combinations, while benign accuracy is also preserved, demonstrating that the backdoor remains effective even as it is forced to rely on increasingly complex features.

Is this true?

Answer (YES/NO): YES